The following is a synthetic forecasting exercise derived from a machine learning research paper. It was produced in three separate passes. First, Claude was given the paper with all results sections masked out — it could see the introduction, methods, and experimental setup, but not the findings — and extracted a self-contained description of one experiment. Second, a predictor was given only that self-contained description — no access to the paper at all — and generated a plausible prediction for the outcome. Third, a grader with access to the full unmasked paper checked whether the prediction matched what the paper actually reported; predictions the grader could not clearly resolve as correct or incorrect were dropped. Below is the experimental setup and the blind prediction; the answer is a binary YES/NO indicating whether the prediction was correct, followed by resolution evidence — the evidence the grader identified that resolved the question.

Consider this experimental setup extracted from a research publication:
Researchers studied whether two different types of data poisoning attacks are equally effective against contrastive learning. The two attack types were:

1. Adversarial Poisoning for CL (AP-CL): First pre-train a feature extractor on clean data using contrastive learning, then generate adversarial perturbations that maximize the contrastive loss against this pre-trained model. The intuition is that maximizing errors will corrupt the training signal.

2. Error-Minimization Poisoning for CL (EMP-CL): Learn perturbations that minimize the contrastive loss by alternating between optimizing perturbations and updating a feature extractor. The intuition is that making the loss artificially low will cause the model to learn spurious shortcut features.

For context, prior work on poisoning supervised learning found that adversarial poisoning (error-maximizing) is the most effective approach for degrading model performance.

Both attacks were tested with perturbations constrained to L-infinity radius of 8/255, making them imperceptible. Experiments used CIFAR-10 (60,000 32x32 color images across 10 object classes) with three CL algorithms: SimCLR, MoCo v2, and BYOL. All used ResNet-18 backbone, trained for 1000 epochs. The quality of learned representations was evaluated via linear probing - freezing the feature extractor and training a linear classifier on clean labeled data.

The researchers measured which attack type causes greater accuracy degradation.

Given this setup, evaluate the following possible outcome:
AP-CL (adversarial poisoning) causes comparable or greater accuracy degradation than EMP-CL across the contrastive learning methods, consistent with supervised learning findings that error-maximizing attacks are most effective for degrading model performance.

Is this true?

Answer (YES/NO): NO